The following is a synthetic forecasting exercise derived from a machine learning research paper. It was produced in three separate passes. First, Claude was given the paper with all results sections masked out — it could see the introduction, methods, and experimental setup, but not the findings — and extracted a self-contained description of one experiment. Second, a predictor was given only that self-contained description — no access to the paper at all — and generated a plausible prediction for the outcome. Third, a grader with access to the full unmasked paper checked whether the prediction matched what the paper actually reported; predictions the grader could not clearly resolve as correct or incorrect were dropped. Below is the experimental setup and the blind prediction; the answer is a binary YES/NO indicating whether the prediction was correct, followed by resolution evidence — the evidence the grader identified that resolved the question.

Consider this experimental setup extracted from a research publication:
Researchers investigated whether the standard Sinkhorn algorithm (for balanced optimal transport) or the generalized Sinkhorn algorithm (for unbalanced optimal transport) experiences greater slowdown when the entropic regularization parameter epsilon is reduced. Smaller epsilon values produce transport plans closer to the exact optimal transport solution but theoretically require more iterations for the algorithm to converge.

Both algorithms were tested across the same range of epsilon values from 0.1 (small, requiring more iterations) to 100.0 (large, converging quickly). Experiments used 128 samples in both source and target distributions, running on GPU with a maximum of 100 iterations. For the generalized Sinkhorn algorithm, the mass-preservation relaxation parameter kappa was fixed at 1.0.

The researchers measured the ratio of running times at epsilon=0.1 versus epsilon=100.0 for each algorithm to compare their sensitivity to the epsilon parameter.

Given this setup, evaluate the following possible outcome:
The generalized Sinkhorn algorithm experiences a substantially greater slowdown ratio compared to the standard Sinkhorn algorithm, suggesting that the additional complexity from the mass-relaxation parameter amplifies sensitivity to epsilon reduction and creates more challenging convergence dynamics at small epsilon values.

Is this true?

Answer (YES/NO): NO